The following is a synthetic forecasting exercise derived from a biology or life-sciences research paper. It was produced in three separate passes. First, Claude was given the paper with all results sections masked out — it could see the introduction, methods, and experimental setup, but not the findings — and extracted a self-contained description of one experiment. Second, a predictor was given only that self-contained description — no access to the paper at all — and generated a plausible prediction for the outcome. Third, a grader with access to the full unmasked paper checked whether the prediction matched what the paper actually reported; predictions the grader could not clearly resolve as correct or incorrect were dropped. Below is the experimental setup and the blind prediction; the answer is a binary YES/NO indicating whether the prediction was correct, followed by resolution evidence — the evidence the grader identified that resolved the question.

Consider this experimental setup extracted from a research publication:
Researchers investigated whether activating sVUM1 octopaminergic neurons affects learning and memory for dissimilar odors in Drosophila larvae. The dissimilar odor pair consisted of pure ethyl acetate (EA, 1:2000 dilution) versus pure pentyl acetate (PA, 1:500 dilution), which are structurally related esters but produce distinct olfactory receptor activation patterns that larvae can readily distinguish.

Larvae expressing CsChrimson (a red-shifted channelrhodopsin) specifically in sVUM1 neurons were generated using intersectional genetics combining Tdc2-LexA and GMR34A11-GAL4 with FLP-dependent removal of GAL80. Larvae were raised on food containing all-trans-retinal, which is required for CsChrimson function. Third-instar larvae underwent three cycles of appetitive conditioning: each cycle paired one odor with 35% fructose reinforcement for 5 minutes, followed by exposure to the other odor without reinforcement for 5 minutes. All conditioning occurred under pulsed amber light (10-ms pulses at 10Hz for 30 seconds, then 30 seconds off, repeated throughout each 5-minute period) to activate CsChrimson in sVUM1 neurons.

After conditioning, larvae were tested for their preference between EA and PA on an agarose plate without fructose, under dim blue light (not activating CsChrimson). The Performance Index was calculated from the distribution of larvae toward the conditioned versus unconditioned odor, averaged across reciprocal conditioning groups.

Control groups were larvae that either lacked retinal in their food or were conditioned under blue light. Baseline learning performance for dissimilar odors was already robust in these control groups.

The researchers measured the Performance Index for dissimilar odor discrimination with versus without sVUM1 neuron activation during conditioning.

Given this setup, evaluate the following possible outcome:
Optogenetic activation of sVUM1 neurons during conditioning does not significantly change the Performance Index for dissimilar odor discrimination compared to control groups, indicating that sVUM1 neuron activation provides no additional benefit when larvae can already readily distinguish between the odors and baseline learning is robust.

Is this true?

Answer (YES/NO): YES